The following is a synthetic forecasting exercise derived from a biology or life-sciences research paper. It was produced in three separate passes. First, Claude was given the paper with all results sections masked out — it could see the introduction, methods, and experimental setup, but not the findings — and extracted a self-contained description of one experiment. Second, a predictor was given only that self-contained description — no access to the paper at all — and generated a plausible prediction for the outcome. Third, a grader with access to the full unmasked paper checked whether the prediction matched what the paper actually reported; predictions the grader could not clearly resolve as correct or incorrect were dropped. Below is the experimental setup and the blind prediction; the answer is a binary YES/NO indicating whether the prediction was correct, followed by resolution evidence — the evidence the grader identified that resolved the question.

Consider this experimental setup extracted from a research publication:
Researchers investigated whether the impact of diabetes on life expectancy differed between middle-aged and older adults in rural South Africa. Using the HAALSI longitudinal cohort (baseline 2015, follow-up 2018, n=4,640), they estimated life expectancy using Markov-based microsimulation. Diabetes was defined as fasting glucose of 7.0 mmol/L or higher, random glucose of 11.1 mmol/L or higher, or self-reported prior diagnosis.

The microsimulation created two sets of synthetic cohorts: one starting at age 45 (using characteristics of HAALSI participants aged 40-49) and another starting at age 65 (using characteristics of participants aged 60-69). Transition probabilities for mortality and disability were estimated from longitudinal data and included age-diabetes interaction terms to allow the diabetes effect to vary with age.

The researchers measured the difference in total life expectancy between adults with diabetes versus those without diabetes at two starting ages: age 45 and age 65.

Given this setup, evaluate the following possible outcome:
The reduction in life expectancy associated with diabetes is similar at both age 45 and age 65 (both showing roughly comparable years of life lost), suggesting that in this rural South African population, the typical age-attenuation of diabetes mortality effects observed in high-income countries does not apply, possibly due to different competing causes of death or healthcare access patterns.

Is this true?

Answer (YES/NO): NO